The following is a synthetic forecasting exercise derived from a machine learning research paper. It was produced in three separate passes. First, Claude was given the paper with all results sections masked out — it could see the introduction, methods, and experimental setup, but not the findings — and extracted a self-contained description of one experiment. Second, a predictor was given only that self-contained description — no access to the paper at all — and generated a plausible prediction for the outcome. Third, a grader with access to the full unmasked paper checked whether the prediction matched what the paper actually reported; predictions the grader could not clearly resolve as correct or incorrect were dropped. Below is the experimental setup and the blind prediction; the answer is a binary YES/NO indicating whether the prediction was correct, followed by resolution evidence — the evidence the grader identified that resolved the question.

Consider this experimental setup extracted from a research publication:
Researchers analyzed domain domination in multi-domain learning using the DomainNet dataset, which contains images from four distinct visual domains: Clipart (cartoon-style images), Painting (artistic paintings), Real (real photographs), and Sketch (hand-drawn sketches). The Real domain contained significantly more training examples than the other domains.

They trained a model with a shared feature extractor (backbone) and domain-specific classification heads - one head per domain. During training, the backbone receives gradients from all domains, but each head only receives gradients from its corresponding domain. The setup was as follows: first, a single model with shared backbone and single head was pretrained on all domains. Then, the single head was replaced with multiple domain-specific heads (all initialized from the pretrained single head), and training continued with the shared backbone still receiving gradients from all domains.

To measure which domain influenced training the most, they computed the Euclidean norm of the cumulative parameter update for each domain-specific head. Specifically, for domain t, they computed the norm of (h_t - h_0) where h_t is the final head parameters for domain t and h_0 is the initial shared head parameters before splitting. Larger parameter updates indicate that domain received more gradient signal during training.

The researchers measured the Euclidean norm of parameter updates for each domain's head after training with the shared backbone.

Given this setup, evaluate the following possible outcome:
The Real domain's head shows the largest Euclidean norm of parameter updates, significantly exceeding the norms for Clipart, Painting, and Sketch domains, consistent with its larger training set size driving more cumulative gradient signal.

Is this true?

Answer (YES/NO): YES